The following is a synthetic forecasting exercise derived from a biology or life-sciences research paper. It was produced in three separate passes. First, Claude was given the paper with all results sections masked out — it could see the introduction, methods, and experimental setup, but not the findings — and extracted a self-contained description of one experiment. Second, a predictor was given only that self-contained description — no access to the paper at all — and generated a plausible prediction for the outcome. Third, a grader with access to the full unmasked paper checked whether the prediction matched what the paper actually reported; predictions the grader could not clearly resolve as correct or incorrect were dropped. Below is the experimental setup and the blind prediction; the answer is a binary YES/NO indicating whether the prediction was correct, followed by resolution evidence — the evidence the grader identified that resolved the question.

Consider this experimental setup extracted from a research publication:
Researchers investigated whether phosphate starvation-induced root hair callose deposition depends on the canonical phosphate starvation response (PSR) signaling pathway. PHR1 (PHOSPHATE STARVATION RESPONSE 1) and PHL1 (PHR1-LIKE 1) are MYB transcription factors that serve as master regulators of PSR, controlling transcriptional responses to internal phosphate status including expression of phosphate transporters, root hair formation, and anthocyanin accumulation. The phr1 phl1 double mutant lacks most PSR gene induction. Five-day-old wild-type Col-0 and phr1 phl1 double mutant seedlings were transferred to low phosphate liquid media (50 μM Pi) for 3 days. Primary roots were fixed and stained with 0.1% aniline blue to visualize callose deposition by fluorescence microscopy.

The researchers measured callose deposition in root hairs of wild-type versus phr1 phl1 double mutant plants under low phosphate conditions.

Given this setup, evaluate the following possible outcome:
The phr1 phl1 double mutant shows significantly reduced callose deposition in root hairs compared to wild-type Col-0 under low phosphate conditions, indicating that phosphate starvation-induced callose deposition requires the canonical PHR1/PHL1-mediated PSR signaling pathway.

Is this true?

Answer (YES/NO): NO